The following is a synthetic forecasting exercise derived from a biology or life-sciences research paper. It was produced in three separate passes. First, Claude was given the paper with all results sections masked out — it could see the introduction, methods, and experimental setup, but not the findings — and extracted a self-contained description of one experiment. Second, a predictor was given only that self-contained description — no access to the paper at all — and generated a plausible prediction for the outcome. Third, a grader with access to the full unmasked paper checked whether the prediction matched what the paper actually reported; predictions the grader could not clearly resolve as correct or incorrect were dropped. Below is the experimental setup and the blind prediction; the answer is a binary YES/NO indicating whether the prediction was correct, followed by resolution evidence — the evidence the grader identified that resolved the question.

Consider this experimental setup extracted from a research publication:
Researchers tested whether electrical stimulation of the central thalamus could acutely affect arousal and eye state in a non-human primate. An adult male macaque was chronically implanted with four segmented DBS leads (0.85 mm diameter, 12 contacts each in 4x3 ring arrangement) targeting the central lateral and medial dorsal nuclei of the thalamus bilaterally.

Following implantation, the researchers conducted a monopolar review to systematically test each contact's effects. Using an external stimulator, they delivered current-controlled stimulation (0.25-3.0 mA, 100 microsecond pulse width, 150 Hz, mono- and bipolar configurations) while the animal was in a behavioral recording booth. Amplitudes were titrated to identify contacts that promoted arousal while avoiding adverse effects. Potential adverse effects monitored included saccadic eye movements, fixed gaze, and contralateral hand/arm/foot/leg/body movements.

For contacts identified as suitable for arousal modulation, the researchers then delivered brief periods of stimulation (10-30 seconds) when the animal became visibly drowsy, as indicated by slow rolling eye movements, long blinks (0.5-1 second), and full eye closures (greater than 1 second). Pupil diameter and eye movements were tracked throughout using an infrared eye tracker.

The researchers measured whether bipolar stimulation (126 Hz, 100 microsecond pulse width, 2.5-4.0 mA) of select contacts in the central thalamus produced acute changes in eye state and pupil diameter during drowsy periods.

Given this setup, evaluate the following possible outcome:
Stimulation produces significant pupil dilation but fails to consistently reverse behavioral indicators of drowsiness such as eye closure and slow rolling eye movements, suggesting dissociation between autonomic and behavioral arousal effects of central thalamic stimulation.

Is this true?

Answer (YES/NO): NO